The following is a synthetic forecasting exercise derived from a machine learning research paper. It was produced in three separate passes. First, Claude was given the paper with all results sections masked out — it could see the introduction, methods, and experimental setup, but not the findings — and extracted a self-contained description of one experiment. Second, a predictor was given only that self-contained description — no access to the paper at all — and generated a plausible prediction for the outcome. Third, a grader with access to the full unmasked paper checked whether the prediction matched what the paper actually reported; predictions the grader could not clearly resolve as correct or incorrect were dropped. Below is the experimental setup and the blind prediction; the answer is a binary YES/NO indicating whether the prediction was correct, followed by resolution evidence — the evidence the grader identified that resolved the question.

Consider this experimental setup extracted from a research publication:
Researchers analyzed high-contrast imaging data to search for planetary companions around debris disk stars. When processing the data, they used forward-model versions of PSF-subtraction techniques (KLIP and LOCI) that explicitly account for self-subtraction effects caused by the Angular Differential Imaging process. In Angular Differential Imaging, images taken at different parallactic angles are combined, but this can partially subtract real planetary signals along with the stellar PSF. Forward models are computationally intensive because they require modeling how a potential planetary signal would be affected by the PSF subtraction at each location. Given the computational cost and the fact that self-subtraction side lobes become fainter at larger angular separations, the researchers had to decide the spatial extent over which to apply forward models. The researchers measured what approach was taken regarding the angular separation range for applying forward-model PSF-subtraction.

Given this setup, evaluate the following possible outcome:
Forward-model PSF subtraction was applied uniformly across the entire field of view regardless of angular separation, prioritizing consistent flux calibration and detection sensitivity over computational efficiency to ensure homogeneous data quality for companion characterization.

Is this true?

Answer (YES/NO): NO